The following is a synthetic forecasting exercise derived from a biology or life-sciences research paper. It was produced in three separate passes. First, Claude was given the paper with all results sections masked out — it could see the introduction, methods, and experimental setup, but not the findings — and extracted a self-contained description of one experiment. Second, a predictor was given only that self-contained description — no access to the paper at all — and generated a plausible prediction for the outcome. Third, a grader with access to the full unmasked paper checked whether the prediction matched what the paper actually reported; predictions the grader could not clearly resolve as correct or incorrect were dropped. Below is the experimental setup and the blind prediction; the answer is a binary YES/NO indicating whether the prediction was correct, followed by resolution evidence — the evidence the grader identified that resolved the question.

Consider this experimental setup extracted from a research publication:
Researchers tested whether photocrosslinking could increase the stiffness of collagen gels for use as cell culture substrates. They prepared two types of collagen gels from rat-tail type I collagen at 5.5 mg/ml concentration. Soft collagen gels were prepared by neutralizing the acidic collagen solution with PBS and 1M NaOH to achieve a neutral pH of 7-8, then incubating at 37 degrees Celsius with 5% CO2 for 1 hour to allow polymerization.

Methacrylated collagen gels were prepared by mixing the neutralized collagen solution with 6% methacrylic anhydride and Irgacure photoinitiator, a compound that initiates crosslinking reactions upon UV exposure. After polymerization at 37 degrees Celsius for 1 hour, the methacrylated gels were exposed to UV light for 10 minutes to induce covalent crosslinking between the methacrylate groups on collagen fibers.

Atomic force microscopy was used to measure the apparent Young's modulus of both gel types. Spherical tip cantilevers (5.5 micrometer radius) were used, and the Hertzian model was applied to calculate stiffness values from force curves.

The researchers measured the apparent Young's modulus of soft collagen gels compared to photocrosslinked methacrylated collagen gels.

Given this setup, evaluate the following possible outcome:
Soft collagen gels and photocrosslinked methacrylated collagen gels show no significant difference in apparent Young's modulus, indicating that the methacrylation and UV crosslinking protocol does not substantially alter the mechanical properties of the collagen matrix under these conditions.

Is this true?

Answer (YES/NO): NO